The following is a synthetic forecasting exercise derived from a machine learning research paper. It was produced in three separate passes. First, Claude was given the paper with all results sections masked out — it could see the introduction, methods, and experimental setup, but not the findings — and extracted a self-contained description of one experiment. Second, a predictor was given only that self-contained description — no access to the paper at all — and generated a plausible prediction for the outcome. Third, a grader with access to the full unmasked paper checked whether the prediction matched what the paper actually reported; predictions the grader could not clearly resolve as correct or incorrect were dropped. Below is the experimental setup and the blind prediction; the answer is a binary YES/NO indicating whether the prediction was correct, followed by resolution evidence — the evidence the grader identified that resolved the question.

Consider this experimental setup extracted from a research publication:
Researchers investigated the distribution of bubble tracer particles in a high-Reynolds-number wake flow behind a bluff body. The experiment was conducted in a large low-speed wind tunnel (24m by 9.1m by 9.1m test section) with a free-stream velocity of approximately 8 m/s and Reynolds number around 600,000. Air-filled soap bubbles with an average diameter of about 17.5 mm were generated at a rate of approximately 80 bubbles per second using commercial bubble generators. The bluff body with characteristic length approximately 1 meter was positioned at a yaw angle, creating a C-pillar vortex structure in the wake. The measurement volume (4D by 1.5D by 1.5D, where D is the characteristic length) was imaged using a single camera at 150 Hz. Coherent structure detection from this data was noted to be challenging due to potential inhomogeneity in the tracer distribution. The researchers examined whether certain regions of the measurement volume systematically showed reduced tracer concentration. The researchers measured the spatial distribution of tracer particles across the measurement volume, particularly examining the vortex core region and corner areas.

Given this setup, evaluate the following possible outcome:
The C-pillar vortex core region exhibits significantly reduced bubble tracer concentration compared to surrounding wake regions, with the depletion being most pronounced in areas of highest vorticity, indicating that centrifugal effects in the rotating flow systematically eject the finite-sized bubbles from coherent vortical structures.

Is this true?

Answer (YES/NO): YES